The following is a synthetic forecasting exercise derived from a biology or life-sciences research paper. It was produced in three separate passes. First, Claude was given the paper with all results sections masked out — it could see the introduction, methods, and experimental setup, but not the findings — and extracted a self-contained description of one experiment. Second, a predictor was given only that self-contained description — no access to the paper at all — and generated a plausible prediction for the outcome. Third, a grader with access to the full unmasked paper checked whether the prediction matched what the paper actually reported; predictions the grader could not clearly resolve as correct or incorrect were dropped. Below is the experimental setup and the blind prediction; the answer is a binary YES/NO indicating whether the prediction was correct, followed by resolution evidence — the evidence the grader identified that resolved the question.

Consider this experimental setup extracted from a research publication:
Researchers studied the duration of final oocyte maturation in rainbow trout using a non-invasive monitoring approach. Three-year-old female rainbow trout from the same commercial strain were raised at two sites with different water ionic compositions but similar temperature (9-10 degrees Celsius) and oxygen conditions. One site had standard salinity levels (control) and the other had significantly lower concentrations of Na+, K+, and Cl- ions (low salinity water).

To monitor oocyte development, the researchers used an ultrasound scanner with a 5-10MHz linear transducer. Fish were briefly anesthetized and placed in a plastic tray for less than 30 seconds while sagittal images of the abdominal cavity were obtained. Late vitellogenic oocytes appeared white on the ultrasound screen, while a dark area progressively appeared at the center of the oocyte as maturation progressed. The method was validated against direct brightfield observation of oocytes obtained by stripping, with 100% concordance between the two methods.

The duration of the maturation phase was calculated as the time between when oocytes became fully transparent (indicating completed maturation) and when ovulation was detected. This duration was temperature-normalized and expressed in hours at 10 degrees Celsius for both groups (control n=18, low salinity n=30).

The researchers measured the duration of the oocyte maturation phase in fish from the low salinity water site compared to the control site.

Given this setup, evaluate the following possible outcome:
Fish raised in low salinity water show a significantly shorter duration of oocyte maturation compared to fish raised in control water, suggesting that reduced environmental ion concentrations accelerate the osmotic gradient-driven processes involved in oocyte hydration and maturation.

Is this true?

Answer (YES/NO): NO